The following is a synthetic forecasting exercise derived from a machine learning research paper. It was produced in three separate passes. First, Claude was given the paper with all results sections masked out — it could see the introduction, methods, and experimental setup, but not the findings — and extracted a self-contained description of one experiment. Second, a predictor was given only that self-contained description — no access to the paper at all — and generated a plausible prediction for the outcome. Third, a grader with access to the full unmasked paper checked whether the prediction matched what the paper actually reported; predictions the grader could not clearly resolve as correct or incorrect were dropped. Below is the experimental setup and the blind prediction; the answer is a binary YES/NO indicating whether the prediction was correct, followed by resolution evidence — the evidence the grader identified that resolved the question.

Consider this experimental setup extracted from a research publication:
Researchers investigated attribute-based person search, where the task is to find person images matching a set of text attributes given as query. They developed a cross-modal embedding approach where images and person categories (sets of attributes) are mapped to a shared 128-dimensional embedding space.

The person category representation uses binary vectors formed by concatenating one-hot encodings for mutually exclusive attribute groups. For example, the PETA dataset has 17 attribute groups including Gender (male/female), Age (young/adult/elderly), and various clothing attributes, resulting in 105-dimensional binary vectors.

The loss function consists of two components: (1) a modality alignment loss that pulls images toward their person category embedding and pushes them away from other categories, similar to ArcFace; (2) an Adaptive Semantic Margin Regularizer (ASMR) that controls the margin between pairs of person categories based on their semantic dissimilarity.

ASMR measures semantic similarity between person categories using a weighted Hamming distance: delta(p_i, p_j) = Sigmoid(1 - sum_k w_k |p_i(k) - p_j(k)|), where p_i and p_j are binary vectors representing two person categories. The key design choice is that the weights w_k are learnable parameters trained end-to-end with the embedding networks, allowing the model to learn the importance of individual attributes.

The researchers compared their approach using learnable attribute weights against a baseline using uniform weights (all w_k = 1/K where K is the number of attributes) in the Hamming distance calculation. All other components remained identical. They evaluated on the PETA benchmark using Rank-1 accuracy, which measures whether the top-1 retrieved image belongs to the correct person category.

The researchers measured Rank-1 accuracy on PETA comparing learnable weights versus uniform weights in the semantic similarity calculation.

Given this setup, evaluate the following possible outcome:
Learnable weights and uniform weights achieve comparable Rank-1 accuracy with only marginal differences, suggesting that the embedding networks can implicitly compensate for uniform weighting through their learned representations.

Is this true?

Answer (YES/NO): NO